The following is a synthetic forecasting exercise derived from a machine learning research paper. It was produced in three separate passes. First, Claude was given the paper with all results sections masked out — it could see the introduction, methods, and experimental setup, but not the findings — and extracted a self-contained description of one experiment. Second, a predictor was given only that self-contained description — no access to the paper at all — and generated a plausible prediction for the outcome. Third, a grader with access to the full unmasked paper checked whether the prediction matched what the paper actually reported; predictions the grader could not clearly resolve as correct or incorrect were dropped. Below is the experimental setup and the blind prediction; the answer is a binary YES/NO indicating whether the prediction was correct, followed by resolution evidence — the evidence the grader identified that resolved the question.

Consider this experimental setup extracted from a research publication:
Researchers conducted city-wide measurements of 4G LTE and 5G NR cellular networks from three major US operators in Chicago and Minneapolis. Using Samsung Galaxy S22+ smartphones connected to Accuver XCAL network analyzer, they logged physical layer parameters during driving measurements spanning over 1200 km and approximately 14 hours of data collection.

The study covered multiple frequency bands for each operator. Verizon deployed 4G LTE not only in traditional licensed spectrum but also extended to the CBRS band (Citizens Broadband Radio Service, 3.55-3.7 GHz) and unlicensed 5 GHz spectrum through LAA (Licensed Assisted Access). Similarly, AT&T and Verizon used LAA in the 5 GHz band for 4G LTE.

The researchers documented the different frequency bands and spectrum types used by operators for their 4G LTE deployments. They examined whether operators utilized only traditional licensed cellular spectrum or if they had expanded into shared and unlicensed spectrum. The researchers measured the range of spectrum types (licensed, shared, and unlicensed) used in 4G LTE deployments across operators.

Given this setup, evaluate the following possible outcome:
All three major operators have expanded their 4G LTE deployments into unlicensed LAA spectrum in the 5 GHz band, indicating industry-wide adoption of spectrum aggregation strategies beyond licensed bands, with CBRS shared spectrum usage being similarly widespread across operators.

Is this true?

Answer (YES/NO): NO